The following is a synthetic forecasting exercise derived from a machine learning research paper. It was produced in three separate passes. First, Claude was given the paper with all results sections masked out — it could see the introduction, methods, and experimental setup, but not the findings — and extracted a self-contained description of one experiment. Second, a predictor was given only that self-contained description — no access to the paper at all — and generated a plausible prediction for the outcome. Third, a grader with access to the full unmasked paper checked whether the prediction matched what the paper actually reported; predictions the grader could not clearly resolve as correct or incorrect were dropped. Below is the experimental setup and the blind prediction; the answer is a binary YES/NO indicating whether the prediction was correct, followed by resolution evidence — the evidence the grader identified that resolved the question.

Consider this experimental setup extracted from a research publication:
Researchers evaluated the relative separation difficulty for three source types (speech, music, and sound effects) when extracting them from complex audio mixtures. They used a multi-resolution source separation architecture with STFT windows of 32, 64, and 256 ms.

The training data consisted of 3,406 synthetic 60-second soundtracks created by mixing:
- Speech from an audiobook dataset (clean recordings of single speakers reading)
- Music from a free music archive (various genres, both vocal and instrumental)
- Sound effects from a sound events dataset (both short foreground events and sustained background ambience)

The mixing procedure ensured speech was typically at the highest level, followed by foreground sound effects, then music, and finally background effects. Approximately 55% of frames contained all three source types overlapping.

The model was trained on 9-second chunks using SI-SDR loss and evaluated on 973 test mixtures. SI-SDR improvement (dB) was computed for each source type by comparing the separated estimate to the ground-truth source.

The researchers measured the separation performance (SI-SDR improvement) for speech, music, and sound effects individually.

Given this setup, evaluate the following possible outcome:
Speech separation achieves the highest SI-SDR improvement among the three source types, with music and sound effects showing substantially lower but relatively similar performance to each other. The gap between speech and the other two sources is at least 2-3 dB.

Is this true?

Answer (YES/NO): NO